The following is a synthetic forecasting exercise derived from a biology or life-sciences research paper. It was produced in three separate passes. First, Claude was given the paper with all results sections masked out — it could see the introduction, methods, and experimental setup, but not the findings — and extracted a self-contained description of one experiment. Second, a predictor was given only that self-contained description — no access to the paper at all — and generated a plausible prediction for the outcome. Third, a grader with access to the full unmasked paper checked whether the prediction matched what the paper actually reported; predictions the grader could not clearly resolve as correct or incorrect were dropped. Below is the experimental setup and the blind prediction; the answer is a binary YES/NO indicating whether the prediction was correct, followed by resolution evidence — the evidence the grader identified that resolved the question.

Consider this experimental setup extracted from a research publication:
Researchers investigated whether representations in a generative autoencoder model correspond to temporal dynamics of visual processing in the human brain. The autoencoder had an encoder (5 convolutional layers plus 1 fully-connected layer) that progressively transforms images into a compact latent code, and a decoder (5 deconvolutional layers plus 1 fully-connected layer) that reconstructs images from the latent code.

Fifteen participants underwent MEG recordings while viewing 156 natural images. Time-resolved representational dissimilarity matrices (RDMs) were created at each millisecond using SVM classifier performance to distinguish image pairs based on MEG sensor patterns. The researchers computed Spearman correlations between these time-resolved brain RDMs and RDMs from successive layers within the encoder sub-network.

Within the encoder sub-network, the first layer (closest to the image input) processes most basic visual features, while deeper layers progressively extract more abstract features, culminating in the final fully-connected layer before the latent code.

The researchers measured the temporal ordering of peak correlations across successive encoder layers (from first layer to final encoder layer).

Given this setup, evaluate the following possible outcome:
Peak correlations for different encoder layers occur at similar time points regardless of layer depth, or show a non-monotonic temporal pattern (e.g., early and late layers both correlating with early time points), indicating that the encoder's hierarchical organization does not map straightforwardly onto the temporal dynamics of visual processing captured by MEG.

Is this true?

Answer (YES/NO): NO